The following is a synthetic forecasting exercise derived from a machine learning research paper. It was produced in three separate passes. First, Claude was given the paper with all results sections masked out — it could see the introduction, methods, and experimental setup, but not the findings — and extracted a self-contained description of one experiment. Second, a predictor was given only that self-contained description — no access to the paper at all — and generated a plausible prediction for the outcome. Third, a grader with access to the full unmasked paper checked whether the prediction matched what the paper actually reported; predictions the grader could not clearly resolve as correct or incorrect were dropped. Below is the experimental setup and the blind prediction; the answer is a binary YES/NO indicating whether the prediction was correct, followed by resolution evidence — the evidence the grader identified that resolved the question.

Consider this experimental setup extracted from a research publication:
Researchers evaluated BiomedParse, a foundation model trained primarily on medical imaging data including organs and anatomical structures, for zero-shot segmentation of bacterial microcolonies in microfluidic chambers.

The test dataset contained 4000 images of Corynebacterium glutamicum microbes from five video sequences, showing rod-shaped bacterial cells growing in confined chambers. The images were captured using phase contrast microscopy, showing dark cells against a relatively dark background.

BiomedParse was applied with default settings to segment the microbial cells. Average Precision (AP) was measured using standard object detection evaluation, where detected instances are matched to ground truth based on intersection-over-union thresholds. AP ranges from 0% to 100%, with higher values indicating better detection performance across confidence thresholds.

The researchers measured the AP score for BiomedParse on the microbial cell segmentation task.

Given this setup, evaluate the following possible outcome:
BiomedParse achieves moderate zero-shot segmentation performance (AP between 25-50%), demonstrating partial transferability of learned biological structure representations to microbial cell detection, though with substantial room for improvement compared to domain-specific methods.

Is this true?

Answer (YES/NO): NO